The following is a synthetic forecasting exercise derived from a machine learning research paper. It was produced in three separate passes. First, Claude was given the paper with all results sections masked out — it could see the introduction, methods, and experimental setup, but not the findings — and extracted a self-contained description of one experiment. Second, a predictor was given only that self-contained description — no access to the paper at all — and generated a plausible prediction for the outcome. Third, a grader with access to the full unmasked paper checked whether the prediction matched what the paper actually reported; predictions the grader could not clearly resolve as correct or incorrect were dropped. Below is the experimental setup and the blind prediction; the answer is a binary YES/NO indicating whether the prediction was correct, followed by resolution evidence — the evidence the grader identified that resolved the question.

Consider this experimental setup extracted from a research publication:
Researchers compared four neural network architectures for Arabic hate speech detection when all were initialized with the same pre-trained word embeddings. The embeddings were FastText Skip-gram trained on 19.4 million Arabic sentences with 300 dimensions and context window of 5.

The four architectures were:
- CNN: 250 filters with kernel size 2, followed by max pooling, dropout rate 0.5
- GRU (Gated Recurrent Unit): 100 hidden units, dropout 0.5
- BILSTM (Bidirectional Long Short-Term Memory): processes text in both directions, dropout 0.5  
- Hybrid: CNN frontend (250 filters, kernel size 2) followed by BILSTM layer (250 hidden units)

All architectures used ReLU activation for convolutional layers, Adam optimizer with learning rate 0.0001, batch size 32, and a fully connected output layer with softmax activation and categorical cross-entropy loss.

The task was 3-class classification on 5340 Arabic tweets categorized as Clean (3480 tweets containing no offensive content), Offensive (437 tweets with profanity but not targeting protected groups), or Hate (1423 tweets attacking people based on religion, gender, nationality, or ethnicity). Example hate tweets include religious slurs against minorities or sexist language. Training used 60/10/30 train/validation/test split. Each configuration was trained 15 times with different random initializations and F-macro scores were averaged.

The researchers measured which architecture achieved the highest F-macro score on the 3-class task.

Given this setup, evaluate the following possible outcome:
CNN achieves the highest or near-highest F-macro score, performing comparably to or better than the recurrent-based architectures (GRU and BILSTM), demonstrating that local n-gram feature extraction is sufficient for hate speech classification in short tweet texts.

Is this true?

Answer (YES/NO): YES